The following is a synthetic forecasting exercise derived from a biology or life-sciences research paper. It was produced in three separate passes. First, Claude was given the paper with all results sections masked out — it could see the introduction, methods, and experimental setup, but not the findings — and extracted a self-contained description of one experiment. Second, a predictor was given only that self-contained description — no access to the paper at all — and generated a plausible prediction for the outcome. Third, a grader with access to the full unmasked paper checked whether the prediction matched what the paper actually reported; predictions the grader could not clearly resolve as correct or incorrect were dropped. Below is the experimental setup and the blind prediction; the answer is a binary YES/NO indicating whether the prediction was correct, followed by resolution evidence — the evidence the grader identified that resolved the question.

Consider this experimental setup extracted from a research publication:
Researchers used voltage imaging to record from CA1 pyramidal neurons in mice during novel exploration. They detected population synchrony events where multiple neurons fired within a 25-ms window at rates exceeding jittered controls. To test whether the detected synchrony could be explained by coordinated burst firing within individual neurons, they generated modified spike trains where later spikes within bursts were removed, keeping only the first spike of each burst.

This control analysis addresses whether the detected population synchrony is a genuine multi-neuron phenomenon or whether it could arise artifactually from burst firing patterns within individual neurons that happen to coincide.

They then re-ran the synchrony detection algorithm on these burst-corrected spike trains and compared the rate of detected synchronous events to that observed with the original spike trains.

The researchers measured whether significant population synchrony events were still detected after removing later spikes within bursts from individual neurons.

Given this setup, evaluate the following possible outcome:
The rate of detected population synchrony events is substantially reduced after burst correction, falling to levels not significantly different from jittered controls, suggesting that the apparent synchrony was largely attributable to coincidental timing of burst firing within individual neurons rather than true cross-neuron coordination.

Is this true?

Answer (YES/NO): NO